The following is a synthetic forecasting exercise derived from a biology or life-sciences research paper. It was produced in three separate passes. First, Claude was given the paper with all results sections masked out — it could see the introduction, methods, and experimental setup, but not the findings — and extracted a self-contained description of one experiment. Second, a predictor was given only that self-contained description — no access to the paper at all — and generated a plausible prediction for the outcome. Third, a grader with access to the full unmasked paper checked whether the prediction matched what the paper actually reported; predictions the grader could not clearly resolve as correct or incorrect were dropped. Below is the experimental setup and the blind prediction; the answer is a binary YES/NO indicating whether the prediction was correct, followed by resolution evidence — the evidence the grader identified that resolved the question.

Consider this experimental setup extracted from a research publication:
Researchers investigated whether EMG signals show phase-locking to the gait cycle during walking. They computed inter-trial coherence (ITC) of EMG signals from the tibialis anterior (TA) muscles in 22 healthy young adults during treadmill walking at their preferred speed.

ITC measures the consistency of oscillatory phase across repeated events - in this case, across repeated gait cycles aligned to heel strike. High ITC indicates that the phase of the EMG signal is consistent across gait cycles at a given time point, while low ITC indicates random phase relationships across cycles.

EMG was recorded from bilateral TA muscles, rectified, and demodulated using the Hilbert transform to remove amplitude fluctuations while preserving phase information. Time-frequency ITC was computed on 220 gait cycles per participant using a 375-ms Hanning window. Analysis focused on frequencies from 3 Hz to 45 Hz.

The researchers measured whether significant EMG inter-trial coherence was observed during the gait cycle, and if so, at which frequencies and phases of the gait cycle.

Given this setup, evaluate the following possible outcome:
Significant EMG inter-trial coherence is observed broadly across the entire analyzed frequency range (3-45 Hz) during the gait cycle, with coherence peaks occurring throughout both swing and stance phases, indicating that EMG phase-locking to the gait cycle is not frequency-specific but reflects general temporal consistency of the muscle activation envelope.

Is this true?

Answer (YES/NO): NO